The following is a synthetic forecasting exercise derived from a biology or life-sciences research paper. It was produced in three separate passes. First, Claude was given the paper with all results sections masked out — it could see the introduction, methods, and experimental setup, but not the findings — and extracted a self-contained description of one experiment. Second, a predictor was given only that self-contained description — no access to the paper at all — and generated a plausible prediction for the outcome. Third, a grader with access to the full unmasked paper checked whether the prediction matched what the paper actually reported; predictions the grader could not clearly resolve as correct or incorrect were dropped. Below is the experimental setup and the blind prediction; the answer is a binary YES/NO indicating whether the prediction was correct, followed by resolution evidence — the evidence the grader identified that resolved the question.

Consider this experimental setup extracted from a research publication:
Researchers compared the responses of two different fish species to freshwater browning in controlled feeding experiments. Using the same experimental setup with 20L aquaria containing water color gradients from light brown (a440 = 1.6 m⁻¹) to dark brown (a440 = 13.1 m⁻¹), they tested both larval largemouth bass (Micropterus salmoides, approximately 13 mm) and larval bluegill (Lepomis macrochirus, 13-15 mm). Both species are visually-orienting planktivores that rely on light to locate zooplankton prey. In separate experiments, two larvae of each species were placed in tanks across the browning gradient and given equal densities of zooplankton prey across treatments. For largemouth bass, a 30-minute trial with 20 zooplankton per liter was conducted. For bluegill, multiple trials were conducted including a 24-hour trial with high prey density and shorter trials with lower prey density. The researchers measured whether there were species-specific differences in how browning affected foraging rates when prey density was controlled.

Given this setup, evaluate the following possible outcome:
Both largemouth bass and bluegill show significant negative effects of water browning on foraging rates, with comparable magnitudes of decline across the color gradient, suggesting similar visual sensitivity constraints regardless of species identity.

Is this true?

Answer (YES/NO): NO